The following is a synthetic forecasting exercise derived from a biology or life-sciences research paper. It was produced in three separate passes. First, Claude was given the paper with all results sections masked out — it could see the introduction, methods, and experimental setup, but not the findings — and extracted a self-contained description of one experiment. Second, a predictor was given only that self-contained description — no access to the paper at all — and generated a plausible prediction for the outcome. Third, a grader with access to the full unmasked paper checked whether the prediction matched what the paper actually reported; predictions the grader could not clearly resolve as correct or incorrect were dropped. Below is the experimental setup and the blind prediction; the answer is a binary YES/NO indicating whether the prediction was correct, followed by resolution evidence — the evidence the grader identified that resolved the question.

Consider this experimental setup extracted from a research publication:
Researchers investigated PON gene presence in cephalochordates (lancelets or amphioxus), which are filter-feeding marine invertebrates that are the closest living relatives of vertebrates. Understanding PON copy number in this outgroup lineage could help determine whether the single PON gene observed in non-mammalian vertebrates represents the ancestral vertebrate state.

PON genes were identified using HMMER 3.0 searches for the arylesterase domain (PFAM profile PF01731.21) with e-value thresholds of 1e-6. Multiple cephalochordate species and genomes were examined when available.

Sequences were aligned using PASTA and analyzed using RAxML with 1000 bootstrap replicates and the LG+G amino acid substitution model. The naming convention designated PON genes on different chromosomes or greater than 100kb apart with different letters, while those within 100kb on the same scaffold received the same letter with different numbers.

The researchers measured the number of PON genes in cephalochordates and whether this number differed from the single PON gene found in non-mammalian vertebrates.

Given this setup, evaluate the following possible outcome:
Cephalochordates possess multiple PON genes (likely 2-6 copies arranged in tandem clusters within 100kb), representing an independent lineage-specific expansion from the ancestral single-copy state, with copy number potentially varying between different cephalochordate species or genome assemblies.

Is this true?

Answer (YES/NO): YES